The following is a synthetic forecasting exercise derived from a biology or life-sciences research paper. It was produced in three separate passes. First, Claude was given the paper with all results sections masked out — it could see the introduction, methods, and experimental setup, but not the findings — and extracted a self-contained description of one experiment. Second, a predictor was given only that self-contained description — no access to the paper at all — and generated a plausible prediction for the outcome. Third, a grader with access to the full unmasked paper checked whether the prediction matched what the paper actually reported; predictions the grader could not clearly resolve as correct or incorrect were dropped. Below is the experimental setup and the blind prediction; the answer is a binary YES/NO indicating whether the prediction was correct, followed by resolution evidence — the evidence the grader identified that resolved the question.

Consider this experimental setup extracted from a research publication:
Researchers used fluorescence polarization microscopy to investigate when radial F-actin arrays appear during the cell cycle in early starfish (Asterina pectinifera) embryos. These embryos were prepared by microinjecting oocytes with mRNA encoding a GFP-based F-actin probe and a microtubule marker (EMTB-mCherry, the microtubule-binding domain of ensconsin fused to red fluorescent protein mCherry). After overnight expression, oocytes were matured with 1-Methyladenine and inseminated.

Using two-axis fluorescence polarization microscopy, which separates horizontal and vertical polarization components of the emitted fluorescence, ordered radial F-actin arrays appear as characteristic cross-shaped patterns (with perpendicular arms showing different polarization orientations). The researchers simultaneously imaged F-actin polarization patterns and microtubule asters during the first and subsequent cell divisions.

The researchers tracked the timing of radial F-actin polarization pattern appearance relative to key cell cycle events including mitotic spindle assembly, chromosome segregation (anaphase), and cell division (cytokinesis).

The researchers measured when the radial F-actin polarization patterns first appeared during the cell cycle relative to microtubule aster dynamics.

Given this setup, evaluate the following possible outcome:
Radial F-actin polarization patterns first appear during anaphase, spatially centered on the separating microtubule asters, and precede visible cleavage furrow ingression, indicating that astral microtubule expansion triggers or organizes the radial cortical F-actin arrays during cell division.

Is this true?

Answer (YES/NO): YES